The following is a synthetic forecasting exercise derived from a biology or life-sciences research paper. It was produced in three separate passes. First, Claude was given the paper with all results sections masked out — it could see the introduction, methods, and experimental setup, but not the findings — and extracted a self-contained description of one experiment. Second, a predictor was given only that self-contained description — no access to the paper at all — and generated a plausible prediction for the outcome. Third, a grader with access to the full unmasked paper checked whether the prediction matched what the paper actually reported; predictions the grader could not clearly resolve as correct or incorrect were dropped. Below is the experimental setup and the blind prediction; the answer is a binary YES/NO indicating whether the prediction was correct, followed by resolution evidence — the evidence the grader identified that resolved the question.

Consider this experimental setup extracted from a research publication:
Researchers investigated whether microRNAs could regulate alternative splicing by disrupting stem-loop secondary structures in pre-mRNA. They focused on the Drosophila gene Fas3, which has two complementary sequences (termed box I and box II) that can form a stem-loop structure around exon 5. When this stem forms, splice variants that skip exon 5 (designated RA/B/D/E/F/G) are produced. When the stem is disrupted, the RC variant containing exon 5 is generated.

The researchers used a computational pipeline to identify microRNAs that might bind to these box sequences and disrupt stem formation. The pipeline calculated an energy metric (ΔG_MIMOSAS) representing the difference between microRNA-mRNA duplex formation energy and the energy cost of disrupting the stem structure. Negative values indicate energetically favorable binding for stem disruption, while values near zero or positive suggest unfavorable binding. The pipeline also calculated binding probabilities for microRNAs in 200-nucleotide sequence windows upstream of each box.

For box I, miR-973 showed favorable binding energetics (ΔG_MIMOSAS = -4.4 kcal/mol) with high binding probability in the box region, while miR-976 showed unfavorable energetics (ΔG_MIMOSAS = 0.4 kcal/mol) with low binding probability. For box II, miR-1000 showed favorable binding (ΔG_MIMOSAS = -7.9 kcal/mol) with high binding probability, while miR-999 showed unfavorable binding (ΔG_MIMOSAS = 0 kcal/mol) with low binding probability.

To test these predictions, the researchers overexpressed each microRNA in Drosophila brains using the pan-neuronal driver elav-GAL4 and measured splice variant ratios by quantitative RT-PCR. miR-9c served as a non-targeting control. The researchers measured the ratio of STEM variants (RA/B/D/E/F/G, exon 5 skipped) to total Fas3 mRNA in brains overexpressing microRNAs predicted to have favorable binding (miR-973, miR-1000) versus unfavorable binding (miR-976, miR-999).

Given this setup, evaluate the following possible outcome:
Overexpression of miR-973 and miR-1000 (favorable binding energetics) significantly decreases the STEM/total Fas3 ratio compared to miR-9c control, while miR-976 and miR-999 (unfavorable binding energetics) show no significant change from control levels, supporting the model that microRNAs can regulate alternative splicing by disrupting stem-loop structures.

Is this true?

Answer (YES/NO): YES